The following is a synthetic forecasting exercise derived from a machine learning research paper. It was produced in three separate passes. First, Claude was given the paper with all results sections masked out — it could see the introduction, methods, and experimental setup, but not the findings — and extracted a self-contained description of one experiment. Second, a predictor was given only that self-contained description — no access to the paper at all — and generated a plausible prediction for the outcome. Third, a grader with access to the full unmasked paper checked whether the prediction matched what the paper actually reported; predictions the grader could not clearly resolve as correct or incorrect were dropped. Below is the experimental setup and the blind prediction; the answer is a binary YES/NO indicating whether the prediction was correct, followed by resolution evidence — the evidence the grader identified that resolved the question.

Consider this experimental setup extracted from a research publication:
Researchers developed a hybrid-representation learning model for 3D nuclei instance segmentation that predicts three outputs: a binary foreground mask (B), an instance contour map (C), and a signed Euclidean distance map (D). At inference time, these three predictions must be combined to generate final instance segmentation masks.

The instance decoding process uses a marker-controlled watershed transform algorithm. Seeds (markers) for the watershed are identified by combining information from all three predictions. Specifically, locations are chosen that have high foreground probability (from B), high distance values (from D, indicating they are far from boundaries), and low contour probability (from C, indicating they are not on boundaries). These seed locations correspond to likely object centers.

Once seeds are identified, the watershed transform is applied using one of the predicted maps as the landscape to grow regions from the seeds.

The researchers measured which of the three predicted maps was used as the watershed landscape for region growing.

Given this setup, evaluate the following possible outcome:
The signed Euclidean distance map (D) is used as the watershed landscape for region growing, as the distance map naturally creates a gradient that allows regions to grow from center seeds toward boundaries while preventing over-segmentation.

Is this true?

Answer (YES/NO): YES